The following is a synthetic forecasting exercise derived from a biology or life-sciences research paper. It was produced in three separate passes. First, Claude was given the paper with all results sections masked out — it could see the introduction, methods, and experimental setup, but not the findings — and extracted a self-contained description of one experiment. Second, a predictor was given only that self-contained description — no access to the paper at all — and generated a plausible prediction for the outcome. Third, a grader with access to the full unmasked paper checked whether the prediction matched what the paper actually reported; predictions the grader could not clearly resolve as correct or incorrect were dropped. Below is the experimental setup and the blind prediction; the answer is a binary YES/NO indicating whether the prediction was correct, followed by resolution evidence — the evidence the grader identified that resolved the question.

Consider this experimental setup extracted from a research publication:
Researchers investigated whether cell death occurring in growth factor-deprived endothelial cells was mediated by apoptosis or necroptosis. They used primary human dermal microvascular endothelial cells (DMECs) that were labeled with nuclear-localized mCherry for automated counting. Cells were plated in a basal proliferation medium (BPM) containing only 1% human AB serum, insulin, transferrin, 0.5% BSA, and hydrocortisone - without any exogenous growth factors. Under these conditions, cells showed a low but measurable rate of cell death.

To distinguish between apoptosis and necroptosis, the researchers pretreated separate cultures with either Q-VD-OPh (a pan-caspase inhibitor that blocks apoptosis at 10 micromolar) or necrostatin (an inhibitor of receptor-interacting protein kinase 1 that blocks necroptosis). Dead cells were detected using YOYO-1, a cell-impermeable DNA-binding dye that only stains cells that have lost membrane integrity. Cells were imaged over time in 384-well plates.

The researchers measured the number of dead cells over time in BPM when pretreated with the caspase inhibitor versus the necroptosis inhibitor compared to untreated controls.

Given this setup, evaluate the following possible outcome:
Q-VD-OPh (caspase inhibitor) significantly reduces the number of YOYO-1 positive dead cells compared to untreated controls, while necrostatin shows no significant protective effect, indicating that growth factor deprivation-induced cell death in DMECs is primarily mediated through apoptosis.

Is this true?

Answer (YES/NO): YES